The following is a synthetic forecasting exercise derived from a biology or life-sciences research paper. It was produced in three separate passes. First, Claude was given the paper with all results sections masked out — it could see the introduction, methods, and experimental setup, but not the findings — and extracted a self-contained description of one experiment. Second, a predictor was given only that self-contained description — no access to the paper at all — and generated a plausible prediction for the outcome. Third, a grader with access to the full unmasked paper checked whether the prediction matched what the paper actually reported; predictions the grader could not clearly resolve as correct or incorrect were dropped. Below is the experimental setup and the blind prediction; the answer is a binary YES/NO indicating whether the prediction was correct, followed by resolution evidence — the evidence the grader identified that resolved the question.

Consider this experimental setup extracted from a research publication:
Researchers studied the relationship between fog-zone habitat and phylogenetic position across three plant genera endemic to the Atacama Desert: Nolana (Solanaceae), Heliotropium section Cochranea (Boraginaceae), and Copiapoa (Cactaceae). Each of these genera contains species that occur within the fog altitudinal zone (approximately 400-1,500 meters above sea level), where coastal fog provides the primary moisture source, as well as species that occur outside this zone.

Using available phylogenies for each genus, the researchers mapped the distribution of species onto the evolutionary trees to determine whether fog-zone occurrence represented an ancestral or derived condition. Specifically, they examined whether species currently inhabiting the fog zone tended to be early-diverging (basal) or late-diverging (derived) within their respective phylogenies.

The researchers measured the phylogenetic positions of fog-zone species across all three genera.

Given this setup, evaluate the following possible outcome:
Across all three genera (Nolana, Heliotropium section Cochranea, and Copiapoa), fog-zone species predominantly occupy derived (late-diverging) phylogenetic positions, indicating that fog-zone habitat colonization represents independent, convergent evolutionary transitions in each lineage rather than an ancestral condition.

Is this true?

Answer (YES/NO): NO